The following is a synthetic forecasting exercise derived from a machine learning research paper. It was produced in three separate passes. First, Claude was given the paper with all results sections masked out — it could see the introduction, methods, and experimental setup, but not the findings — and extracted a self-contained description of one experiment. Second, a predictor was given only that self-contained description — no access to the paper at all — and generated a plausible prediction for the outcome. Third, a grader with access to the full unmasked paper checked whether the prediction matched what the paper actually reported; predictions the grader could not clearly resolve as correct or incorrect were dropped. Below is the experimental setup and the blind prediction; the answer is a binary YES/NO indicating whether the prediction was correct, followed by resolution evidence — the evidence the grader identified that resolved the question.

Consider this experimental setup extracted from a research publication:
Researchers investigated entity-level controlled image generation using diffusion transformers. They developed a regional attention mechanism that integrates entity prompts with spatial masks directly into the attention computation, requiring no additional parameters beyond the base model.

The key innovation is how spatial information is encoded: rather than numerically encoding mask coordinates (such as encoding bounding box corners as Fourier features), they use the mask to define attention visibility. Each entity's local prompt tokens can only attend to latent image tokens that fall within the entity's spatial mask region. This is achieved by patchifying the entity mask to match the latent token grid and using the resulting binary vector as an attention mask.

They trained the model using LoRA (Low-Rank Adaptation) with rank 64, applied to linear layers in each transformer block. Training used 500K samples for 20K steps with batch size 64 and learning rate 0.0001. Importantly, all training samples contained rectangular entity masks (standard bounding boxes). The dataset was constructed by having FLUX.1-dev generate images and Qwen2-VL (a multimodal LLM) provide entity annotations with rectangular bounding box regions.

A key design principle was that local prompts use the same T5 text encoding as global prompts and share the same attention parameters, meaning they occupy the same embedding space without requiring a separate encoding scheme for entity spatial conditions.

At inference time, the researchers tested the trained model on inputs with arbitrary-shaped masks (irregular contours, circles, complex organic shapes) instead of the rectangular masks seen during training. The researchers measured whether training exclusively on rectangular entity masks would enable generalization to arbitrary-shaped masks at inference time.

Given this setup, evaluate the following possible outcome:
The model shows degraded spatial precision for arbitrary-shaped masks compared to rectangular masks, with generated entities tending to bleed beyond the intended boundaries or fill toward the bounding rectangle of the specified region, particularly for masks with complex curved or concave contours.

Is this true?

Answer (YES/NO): NO